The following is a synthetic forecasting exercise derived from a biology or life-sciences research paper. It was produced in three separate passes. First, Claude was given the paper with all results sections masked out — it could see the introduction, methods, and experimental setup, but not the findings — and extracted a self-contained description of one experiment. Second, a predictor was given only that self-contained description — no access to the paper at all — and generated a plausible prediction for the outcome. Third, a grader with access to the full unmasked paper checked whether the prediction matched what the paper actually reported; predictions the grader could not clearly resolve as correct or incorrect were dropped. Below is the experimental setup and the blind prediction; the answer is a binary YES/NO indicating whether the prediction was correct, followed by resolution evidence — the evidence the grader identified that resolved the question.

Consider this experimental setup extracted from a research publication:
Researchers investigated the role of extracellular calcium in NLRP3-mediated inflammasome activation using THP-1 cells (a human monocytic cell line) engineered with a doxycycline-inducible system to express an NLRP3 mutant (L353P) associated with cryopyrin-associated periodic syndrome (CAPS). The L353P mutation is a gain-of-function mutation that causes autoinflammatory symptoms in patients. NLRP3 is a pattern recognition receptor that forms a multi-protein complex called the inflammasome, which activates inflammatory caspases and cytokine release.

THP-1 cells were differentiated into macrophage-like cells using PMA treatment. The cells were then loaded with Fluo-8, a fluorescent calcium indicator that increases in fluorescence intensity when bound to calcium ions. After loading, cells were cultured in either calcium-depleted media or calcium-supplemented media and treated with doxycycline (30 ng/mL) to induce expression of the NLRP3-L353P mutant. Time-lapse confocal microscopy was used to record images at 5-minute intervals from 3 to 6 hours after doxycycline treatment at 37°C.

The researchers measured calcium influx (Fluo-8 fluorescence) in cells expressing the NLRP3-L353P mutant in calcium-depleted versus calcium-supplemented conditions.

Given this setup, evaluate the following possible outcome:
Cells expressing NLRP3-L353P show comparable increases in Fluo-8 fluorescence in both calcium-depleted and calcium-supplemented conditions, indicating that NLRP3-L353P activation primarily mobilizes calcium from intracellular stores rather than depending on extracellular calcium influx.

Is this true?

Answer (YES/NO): NO